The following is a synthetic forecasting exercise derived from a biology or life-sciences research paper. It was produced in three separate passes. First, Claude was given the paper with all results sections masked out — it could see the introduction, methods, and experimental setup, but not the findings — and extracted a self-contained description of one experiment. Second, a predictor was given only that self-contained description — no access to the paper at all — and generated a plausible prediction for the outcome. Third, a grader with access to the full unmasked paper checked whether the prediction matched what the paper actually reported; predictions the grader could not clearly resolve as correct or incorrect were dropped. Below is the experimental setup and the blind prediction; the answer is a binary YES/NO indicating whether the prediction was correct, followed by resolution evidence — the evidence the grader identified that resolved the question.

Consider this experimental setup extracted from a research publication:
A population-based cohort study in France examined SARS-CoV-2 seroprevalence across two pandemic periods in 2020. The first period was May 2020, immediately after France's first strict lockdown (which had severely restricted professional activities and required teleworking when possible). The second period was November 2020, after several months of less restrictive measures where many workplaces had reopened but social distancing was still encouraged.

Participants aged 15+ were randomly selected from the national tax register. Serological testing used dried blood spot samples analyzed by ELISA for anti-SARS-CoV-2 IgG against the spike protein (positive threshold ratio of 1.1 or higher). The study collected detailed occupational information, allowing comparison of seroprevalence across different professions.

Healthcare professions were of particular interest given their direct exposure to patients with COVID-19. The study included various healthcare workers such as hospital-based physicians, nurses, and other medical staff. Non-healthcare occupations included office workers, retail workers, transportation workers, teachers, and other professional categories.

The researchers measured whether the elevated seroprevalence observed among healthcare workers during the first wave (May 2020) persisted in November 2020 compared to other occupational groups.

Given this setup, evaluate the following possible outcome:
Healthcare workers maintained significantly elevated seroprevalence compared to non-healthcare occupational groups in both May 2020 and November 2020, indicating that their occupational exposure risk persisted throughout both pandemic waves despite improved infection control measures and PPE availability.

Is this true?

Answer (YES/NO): YES